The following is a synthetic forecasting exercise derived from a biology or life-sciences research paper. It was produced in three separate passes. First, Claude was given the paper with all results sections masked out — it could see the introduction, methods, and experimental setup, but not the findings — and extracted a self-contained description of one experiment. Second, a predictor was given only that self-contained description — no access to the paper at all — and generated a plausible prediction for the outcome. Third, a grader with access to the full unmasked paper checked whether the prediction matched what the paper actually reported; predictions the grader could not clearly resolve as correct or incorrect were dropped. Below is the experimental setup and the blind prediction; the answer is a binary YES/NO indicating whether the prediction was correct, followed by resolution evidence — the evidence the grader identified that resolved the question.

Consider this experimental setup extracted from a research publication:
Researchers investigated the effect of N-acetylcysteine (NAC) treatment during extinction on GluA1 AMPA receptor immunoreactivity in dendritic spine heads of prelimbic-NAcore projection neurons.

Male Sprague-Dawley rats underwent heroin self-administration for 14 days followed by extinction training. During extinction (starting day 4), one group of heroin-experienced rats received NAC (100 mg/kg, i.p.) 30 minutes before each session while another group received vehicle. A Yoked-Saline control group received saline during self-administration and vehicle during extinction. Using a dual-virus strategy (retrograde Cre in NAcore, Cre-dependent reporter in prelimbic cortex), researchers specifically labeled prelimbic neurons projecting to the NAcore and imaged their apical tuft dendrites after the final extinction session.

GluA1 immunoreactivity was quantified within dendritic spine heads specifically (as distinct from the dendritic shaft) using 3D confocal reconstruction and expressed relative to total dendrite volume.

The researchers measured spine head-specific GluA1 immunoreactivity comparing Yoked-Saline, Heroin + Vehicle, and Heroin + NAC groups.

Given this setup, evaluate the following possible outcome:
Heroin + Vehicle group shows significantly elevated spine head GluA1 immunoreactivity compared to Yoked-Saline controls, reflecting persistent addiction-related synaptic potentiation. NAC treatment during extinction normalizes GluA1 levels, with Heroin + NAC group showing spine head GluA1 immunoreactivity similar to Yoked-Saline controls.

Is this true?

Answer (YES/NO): NO